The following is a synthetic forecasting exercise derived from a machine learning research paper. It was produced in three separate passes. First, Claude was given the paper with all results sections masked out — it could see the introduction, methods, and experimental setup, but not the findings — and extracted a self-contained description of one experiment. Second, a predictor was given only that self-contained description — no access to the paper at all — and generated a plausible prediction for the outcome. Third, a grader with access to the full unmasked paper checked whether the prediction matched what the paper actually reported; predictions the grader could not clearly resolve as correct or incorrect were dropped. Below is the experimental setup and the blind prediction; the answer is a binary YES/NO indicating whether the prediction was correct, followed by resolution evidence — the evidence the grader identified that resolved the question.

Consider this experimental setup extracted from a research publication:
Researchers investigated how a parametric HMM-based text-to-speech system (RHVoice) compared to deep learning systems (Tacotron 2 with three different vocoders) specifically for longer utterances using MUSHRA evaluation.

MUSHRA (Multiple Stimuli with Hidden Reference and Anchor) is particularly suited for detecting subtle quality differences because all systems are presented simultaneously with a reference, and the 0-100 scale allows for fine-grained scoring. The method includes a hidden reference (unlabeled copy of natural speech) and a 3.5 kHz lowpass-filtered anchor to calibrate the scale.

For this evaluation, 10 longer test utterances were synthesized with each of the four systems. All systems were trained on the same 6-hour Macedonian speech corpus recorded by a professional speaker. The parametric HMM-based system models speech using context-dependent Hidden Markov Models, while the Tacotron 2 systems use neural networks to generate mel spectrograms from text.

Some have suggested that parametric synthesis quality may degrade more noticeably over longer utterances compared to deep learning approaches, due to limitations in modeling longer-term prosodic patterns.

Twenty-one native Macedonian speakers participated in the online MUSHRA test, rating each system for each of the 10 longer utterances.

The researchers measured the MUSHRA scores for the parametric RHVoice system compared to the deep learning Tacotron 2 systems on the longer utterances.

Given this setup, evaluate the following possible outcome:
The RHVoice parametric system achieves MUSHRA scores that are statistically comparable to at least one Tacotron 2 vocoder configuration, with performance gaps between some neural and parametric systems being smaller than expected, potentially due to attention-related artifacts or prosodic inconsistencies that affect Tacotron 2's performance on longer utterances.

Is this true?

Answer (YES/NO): YES